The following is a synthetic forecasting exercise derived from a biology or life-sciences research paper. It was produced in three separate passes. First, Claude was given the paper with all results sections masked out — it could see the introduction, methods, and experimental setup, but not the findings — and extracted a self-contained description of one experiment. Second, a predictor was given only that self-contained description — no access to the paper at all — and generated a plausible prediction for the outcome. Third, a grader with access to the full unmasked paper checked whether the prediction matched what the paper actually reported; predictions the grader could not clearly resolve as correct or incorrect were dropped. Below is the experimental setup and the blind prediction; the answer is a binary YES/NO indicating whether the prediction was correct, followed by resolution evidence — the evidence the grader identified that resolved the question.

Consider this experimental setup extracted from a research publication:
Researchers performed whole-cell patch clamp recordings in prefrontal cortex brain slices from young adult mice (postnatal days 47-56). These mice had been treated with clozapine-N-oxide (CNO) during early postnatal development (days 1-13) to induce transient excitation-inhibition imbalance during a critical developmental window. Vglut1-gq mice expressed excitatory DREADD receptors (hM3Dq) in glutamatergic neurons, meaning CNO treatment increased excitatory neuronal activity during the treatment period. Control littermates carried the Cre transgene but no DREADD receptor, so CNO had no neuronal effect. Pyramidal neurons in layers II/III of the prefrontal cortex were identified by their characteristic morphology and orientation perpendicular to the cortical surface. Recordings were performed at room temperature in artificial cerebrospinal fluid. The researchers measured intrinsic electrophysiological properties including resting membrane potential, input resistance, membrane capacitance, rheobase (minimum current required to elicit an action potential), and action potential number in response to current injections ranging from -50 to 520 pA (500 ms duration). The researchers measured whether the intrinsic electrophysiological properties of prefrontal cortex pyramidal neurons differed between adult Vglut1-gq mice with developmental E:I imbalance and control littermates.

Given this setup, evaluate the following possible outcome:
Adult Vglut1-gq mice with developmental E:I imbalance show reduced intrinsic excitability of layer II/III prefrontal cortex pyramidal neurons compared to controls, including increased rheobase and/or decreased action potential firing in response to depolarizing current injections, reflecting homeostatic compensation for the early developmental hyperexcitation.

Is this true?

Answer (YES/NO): YES